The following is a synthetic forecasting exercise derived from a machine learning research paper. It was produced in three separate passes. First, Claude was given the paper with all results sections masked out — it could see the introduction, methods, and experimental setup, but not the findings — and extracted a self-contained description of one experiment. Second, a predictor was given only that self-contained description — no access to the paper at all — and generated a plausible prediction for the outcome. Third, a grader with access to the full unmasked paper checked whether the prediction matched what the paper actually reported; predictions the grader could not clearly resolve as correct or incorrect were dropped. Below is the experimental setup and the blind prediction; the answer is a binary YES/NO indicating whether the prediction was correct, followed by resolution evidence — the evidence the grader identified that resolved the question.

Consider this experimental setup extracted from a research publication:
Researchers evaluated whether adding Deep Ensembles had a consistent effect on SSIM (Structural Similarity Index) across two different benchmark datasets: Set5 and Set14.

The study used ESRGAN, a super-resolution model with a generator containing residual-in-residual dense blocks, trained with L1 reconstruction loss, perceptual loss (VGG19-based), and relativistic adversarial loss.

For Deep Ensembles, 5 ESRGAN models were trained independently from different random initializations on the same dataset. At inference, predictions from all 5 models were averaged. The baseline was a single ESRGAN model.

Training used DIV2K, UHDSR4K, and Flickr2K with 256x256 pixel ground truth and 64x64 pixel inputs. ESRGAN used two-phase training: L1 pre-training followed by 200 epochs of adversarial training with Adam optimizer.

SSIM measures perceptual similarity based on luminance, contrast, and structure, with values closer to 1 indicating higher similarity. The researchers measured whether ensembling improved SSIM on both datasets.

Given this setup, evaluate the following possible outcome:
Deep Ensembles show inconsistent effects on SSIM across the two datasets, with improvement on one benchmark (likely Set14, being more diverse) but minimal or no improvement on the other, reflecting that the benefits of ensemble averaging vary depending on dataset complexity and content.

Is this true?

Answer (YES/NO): NO